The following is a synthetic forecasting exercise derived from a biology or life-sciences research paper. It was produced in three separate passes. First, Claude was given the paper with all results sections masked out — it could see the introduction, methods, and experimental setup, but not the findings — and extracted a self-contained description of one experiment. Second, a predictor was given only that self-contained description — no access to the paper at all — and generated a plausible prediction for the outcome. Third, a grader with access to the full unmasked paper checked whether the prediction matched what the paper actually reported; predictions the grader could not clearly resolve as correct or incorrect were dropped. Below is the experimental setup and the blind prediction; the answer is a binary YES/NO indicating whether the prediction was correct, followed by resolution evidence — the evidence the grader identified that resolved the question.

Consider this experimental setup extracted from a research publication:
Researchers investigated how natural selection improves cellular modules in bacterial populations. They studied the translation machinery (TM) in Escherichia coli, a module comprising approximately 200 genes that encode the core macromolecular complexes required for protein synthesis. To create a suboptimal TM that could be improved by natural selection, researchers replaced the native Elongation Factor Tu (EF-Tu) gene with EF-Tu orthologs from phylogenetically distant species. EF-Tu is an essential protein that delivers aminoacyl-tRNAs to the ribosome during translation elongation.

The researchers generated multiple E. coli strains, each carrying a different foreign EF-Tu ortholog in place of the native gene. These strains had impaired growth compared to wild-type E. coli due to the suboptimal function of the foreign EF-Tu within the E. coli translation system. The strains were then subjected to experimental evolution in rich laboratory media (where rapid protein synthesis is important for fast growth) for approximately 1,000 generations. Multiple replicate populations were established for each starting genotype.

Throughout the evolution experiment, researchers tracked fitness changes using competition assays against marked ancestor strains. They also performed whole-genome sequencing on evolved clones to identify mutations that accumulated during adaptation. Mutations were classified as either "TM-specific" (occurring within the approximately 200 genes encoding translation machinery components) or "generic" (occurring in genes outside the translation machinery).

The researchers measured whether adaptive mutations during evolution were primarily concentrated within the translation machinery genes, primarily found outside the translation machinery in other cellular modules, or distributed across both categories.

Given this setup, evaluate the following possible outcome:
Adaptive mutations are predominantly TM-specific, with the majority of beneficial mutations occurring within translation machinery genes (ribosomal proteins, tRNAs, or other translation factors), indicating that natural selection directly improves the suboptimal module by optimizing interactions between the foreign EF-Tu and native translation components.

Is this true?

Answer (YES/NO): NO